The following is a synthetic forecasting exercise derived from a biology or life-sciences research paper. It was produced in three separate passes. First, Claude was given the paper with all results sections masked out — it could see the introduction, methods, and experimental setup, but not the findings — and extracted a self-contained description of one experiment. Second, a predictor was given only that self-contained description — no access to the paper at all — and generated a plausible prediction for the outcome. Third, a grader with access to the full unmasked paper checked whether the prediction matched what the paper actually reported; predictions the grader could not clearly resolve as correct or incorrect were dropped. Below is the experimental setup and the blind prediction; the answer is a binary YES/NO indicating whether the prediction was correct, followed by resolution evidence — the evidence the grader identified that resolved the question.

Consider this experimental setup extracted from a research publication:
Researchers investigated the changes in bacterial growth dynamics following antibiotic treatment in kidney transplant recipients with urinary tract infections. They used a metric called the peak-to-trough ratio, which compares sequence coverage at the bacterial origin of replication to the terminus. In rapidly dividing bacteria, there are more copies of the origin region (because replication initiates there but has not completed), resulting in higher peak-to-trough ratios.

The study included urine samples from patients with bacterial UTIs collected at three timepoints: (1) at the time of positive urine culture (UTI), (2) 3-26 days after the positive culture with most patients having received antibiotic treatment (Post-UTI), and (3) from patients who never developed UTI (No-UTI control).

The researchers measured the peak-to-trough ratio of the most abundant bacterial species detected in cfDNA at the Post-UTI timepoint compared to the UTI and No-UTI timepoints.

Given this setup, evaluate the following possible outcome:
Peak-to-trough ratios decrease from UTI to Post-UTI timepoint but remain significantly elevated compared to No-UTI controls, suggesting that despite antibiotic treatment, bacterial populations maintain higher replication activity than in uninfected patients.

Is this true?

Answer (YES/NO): NO